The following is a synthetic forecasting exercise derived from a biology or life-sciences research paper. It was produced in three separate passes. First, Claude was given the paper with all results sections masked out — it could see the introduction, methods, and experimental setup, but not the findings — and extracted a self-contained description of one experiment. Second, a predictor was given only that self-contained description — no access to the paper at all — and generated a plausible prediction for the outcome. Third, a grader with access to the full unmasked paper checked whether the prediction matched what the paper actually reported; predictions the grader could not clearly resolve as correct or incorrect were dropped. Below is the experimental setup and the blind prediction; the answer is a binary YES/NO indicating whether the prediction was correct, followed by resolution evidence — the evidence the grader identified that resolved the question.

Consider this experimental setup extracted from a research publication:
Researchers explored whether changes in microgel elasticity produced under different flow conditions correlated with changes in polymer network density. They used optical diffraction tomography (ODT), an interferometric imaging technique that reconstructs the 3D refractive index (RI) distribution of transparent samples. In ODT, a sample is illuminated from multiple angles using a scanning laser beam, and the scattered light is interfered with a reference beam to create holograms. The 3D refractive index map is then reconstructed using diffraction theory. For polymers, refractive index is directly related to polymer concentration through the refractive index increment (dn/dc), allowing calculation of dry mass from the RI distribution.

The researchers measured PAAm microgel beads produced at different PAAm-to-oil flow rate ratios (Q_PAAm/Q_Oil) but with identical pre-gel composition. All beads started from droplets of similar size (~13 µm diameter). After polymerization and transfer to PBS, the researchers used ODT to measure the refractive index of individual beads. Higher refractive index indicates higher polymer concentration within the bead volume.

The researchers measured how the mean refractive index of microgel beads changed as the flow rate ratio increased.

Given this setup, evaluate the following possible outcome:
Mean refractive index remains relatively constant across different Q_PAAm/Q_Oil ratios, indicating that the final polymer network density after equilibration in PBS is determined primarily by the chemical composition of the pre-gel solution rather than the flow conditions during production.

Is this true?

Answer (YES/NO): NO